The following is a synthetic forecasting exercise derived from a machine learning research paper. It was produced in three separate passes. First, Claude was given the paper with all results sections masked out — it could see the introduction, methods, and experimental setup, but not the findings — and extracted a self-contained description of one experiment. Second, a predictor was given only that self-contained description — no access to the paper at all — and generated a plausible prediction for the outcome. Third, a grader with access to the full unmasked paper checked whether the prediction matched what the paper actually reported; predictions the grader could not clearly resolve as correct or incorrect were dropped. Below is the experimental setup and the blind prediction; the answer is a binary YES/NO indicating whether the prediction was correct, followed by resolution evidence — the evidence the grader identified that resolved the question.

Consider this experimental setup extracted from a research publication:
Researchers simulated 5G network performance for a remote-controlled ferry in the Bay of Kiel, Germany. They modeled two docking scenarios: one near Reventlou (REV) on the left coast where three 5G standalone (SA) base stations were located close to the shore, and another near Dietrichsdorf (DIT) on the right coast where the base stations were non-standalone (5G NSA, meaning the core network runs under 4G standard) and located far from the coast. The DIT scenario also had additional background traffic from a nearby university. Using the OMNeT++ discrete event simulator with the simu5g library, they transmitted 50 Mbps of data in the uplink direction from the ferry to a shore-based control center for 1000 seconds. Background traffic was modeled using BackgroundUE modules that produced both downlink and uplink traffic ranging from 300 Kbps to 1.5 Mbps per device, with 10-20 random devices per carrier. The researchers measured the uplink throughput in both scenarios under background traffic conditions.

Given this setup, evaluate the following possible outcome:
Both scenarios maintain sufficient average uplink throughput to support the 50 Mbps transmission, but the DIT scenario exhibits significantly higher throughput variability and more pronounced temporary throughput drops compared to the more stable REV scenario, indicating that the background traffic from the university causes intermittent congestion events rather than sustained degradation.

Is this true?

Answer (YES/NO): NO